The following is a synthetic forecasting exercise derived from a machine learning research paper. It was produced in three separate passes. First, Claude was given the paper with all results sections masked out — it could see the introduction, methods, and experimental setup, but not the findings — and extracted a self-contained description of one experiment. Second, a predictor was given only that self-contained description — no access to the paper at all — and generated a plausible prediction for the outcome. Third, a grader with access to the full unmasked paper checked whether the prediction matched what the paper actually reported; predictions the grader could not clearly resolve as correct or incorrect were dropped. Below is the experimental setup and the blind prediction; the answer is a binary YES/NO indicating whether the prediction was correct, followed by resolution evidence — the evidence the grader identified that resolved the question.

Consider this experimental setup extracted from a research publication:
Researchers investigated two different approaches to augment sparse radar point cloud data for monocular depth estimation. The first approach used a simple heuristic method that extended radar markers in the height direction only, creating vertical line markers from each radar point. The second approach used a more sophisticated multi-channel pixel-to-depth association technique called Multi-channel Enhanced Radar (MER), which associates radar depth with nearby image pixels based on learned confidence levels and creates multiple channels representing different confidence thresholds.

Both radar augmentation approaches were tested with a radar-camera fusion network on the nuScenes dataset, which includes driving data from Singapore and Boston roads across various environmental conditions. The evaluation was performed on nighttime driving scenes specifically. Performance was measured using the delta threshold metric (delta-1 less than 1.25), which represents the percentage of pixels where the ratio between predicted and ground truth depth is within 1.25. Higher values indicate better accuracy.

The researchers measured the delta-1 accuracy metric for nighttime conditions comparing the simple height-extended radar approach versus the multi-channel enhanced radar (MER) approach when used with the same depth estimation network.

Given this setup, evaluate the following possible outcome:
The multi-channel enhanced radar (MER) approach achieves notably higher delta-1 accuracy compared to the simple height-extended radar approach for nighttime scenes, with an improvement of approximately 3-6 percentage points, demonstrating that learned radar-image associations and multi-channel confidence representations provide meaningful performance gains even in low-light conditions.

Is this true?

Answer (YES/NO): NO